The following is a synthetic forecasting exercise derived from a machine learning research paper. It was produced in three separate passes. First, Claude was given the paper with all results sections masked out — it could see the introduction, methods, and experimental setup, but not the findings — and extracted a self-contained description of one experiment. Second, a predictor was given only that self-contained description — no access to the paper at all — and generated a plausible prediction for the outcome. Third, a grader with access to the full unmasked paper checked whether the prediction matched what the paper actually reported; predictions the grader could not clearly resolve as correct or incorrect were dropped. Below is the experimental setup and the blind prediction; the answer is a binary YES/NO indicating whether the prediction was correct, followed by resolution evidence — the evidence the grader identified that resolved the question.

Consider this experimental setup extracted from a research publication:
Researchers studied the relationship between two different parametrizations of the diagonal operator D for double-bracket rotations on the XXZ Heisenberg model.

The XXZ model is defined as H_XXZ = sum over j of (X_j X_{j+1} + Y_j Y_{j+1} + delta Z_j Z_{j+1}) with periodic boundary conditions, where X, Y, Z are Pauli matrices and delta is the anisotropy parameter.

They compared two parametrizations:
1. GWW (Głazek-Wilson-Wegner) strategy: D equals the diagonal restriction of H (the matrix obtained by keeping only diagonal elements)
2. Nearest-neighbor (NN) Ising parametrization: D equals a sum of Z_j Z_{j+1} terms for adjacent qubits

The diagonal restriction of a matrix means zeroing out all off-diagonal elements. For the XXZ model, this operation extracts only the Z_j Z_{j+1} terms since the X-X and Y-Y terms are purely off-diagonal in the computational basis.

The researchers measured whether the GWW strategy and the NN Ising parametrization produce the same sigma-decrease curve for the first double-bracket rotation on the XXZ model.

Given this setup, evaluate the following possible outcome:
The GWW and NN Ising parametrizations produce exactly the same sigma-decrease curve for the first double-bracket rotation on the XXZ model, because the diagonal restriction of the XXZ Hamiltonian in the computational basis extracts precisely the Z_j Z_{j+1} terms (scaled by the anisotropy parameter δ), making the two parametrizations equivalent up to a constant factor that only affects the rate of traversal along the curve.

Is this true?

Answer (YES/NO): YES